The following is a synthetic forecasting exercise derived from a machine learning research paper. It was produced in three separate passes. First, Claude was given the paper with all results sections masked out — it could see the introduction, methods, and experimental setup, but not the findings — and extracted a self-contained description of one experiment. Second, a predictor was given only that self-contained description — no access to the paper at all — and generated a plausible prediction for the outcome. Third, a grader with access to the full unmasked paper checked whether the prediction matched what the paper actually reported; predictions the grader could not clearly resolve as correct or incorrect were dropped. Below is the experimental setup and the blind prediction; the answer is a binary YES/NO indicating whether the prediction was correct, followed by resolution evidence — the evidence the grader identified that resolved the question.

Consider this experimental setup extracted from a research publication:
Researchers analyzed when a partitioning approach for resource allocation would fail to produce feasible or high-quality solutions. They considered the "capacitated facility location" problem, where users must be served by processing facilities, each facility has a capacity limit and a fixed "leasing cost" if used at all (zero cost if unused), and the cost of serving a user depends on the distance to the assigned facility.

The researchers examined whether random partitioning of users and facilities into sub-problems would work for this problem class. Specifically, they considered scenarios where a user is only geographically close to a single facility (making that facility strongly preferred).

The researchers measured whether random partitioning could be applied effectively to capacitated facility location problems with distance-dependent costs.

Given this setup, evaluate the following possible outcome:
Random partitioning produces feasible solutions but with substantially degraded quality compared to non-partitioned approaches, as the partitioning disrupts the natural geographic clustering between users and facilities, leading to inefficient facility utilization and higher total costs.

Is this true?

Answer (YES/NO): YES